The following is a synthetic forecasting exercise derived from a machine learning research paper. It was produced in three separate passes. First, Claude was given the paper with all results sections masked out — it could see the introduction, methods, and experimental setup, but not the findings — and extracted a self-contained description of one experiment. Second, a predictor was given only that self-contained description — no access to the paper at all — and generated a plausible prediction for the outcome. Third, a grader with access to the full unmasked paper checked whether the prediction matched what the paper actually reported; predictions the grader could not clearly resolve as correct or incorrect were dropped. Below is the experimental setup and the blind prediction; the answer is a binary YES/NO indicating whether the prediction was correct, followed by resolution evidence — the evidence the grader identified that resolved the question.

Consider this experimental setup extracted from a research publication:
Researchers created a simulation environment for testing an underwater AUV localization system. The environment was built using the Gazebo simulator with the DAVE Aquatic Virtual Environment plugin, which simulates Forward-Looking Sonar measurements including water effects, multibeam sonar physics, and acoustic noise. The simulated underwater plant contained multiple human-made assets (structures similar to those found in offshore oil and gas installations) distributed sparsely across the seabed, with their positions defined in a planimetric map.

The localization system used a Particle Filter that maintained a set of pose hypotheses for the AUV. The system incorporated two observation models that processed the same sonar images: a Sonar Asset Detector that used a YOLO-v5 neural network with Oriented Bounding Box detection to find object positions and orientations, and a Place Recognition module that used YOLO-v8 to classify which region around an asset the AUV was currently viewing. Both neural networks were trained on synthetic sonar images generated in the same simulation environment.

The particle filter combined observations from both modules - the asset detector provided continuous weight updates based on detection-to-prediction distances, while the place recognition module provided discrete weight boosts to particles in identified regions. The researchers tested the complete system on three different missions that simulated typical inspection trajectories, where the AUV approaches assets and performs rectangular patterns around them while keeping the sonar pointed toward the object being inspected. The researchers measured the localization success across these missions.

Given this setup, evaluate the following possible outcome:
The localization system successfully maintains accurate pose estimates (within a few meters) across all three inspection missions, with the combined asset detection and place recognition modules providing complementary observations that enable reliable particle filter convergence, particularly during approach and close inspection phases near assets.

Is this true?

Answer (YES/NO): YES